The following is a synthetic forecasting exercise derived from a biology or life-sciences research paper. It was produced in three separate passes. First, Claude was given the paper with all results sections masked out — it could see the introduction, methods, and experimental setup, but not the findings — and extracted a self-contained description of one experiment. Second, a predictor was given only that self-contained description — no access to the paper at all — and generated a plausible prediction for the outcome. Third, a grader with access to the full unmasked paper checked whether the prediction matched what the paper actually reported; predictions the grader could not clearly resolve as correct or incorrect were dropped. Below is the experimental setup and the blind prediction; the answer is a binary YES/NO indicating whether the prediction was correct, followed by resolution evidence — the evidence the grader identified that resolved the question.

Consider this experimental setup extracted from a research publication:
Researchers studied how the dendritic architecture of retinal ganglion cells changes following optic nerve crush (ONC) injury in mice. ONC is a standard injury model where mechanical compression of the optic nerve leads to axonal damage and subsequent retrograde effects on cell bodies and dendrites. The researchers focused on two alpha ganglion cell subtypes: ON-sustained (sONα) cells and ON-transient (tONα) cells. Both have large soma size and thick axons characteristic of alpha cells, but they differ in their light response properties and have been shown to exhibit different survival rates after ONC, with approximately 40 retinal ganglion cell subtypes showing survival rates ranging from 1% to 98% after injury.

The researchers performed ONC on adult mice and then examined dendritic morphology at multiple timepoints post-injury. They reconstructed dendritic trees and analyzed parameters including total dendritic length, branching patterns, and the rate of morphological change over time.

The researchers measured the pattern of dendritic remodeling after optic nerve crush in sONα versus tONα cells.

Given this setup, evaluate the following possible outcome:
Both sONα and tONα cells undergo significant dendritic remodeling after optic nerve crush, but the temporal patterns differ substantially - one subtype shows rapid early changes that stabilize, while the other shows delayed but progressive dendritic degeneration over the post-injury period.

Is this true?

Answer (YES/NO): YES